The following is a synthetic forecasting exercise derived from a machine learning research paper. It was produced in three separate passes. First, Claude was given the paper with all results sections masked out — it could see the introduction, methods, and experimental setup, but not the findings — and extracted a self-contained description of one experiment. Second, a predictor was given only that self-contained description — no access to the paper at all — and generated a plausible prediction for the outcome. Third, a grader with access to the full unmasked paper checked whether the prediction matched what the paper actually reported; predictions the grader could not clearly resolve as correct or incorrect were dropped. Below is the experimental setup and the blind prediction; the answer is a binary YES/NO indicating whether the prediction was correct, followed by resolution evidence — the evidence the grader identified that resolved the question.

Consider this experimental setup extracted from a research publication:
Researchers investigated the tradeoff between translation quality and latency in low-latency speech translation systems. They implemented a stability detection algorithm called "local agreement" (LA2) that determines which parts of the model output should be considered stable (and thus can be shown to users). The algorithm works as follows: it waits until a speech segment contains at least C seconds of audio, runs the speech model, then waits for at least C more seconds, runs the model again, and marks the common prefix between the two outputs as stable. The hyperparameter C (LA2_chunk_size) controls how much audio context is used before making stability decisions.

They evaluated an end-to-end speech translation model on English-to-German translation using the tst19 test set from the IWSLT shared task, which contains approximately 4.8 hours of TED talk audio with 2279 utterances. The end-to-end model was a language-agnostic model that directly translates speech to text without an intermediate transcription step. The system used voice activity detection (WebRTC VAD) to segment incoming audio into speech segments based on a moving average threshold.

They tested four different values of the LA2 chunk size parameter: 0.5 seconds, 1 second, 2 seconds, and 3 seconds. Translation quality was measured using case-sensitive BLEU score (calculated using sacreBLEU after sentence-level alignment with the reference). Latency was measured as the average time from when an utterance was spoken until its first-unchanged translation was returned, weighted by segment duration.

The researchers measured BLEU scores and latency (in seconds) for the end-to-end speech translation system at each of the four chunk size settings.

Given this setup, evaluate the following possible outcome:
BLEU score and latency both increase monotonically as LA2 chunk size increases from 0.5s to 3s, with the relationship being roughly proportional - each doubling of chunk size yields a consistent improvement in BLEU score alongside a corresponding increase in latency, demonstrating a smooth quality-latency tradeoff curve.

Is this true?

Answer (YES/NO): NO